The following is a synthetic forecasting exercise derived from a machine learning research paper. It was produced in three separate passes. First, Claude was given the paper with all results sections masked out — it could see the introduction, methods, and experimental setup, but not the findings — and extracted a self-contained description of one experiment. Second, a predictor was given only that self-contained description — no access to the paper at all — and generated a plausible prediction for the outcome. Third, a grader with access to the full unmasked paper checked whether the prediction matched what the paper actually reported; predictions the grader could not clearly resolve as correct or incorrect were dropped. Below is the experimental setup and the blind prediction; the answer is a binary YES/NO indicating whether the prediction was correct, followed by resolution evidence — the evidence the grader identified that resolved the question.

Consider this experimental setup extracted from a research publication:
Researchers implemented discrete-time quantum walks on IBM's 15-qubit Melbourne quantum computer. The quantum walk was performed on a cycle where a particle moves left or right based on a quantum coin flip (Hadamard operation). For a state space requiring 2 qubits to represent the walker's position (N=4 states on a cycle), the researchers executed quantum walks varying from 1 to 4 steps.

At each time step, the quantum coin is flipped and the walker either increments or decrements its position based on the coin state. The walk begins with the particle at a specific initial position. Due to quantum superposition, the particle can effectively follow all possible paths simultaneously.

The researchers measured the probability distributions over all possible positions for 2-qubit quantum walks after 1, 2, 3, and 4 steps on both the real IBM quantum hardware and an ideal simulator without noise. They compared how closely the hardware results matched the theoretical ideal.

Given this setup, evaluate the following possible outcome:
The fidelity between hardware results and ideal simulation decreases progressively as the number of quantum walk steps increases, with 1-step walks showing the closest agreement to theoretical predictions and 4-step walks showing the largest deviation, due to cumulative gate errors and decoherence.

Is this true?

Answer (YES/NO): YES